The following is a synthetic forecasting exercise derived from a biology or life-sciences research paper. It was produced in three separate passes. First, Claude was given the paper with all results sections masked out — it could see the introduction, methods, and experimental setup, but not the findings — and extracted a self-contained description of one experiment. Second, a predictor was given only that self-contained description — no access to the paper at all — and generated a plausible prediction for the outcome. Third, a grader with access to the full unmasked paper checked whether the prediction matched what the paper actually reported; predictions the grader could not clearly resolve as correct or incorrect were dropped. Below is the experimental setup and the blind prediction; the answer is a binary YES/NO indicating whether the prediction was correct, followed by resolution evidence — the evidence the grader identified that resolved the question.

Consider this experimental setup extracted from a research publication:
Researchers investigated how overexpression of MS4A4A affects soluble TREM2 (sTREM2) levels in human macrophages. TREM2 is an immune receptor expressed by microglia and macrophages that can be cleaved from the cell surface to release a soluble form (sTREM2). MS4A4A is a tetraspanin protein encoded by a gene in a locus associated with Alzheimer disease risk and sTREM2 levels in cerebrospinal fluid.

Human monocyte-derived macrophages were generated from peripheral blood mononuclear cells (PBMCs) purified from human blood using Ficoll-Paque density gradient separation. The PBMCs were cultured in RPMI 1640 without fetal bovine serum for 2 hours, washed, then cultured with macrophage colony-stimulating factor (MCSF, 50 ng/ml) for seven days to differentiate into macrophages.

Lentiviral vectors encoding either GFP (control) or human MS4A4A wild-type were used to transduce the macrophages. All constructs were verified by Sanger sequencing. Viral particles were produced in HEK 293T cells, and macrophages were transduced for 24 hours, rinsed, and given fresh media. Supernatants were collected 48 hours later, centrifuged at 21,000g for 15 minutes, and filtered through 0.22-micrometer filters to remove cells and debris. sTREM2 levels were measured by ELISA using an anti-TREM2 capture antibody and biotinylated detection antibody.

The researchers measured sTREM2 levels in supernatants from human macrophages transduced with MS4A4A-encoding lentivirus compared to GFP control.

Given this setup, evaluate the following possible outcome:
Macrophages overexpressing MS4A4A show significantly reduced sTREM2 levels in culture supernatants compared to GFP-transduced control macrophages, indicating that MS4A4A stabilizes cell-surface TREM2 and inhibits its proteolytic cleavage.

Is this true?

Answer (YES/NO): NO